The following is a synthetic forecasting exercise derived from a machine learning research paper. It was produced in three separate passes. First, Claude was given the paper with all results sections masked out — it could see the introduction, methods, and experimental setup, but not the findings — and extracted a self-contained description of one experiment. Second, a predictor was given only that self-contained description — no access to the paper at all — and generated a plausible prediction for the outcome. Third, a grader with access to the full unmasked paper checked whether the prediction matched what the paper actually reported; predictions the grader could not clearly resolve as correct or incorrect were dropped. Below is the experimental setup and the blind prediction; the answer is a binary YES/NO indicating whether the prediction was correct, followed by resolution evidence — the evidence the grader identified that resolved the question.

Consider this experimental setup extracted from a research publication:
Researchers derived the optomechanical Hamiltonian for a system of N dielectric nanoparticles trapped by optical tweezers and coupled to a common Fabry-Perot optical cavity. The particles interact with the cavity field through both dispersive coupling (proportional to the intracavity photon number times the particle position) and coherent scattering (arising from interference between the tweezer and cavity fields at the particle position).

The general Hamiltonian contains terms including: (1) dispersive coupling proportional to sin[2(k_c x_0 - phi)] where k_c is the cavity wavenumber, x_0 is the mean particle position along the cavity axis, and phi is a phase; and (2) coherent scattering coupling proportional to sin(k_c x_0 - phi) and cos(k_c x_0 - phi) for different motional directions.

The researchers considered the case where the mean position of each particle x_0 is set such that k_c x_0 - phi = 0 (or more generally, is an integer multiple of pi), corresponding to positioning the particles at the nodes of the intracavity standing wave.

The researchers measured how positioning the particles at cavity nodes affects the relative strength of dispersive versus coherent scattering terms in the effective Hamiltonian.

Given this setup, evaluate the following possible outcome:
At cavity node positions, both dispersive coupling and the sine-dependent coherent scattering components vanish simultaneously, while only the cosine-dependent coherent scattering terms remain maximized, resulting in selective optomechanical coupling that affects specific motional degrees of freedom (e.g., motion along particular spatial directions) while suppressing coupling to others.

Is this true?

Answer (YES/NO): NO